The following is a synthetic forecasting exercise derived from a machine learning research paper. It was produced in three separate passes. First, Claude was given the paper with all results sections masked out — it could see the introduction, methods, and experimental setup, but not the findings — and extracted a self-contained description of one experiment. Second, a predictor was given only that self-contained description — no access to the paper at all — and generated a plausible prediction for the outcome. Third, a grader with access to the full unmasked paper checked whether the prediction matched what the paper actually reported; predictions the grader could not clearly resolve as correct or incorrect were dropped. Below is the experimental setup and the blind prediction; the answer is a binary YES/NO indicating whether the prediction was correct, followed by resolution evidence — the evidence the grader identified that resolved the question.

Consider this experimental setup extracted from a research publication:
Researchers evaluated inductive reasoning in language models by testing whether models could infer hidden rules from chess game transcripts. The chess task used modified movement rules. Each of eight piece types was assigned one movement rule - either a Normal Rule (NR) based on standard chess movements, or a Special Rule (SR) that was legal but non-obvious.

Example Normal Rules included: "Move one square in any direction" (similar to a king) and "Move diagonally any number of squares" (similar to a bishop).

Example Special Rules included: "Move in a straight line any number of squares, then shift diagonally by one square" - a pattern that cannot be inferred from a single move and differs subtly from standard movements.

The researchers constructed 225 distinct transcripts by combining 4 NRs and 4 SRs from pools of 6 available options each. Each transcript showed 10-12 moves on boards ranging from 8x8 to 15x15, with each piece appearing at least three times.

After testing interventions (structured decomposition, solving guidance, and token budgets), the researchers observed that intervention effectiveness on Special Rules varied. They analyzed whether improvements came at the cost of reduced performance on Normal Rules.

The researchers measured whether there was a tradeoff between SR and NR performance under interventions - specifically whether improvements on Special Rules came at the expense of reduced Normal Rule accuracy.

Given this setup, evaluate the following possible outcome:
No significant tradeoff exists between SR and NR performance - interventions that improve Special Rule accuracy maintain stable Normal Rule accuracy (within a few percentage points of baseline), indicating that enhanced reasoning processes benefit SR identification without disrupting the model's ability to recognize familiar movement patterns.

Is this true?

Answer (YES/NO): YES